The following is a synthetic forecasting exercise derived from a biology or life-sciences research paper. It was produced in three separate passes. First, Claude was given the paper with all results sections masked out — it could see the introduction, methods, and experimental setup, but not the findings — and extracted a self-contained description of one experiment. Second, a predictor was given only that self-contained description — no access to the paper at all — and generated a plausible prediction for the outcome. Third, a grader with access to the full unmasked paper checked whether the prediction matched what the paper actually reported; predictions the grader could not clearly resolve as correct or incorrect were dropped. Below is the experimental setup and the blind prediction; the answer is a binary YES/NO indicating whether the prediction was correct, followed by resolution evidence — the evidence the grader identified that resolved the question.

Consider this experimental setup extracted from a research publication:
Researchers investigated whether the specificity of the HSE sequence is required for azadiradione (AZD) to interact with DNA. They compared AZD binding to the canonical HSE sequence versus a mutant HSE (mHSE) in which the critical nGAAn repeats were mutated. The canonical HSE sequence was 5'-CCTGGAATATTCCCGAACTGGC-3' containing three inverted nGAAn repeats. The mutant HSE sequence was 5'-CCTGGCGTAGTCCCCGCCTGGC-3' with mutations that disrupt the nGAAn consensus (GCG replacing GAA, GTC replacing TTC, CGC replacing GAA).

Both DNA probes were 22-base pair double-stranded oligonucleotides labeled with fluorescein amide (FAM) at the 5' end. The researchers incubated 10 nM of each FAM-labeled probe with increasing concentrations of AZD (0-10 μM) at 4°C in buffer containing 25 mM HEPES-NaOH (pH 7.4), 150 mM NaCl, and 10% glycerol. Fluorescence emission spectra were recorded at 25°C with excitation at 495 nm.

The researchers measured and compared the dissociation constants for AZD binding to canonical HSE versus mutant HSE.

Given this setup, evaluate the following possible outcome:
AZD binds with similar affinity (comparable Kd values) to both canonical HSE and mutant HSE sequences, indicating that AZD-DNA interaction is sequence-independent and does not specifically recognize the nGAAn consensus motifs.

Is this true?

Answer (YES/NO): NO